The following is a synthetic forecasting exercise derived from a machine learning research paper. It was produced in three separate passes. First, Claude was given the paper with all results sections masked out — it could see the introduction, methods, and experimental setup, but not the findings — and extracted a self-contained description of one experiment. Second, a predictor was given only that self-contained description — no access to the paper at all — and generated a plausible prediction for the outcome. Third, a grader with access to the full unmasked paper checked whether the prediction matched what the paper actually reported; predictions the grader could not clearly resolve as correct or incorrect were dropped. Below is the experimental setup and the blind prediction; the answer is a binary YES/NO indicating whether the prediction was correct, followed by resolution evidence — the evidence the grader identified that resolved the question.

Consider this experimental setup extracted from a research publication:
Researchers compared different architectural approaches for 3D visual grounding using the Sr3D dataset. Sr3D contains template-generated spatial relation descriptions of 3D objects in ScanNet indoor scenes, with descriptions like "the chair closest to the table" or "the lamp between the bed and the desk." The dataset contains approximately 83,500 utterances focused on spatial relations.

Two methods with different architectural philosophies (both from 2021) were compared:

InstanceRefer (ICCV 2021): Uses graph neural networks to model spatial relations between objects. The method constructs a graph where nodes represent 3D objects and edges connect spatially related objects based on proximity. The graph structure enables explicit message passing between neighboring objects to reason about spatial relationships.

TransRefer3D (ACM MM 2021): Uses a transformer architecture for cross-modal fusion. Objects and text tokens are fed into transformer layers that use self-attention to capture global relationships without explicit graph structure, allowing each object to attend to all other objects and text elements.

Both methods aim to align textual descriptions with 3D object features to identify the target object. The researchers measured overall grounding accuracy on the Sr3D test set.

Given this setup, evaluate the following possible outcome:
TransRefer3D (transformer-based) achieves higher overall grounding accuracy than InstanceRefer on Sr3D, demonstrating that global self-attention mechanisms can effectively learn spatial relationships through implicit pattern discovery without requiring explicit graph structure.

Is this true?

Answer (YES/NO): YES